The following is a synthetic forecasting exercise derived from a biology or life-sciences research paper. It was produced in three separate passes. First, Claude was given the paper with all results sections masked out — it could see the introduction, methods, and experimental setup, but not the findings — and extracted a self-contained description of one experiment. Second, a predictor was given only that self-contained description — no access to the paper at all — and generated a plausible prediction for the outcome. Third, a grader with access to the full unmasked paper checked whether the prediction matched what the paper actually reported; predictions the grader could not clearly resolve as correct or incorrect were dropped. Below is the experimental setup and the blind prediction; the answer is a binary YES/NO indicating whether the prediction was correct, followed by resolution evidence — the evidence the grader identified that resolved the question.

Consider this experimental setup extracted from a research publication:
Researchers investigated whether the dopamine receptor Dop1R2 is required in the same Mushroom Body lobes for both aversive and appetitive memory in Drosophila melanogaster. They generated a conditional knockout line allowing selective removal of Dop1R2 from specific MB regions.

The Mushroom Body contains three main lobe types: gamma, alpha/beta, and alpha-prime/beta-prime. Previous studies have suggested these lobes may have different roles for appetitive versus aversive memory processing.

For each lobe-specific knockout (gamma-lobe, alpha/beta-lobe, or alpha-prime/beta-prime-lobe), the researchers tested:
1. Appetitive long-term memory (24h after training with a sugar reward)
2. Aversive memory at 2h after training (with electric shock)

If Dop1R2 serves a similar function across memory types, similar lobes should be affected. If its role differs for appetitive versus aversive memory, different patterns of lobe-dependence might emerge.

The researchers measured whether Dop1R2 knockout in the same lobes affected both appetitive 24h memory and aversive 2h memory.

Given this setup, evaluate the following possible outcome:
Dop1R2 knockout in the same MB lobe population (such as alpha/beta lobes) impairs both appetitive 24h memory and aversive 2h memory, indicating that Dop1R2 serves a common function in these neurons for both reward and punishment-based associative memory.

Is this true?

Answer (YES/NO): YES